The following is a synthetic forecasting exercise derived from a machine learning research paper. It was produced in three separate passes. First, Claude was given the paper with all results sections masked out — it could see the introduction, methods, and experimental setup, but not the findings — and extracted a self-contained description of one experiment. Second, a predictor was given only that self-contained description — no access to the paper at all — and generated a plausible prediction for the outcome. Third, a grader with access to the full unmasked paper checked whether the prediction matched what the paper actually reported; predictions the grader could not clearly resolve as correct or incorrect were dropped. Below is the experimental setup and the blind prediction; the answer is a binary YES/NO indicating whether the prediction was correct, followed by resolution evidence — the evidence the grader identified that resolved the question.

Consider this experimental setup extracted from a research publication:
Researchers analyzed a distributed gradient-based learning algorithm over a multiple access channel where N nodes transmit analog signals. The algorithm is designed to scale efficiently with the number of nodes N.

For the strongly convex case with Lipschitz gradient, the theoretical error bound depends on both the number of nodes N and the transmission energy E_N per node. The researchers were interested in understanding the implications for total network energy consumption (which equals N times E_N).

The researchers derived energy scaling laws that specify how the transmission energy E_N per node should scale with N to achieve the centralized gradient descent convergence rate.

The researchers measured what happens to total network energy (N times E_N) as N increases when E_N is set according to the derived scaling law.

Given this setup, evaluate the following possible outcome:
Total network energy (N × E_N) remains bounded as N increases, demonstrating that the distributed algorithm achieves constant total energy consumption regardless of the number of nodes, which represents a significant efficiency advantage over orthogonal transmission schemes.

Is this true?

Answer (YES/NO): NO